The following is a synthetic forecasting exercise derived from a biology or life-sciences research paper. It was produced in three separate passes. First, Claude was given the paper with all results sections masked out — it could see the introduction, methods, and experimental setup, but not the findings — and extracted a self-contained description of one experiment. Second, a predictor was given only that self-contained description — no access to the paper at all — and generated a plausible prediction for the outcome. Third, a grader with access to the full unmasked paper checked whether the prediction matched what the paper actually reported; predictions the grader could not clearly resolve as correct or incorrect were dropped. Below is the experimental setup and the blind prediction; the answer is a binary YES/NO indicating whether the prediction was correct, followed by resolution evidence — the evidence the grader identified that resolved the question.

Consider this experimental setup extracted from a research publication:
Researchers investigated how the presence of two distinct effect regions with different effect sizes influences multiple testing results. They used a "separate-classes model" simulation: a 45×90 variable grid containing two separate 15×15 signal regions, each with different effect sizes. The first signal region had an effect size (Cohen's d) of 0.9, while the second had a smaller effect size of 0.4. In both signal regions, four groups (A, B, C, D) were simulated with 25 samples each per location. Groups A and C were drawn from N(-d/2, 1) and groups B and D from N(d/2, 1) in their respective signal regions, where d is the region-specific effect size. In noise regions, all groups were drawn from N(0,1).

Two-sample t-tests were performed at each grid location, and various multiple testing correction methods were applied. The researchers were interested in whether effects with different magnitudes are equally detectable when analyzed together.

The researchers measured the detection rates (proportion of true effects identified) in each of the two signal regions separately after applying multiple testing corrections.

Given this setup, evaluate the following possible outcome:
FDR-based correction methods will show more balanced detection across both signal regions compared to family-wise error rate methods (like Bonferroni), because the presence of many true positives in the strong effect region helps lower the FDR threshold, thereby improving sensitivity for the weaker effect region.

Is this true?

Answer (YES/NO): NO